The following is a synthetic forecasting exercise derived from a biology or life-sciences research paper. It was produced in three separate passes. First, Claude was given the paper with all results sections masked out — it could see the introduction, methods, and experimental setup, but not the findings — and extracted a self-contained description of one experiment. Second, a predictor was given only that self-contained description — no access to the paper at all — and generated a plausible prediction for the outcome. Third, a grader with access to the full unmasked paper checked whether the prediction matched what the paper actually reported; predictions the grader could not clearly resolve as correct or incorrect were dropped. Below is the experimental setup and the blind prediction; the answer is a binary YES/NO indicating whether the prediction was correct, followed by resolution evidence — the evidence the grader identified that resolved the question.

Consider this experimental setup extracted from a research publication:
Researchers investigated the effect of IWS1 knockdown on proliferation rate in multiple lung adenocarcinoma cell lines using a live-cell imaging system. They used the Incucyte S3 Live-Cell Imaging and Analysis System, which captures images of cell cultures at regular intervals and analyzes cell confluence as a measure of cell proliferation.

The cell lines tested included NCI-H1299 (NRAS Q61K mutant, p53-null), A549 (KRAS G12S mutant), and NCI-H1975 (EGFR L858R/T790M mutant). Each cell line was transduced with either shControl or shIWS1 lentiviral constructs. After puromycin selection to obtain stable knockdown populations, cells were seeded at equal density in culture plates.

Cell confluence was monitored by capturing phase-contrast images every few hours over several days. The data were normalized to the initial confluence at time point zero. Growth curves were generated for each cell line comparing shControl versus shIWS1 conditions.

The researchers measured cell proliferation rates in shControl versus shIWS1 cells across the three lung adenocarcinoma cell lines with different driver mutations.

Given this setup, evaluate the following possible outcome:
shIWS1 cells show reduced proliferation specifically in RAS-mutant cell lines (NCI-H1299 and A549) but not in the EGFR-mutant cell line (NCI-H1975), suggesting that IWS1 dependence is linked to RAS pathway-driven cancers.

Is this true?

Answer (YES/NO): NO